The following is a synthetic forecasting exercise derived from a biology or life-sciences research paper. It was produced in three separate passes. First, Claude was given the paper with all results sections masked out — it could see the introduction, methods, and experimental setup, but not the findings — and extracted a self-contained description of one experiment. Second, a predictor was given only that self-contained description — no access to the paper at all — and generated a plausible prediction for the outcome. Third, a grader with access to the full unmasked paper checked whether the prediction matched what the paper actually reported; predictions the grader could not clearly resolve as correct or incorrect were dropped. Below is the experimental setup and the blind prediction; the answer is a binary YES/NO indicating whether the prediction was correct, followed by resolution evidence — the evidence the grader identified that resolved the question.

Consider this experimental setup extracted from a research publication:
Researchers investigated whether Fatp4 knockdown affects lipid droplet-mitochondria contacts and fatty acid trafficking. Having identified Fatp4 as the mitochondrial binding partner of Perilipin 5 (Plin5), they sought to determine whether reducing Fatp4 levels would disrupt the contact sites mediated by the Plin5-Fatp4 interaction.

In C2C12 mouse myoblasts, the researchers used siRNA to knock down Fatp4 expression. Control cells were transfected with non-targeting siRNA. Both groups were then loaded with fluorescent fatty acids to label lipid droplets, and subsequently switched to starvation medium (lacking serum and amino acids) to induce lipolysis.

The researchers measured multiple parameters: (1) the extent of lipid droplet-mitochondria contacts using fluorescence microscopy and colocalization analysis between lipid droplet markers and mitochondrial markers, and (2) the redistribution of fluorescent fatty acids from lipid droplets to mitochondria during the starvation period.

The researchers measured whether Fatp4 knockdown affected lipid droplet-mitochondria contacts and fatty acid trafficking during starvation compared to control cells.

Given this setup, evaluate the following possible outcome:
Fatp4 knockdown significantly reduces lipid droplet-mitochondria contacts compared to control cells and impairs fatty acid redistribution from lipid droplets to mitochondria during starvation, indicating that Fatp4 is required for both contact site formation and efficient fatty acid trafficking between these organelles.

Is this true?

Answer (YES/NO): NO